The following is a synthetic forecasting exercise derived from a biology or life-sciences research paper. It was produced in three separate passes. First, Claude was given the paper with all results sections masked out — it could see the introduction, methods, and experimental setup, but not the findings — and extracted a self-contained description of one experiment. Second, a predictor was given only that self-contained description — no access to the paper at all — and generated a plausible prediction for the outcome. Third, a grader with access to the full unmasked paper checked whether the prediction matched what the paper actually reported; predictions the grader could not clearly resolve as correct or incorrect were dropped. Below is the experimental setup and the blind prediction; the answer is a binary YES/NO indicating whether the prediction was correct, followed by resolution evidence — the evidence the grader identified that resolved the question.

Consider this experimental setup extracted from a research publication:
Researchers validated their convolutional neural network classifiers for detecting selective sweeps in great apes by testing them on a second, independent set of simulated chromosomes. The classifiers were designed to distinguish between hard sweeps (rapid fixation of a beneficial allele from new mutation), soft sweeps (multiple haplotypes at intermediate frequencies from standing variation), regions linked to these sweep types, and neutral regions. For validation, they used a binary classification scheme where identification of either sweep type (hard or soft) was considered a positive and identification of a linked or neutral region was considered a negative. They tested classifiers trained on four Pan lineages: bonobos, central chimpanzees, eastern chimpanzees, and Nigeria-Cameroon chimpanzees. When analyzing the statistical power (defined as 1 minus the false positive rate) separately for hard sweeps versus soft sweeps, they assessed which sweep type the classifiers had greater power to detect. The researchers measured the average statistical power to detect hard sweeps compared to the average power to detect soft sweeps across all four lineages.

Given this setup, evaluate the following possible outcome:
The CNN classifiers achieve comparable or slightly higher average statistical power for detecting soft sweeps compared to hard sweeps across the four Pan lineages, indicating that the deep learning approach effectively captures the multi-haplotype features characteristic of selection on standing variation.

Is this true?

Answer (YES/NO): NO